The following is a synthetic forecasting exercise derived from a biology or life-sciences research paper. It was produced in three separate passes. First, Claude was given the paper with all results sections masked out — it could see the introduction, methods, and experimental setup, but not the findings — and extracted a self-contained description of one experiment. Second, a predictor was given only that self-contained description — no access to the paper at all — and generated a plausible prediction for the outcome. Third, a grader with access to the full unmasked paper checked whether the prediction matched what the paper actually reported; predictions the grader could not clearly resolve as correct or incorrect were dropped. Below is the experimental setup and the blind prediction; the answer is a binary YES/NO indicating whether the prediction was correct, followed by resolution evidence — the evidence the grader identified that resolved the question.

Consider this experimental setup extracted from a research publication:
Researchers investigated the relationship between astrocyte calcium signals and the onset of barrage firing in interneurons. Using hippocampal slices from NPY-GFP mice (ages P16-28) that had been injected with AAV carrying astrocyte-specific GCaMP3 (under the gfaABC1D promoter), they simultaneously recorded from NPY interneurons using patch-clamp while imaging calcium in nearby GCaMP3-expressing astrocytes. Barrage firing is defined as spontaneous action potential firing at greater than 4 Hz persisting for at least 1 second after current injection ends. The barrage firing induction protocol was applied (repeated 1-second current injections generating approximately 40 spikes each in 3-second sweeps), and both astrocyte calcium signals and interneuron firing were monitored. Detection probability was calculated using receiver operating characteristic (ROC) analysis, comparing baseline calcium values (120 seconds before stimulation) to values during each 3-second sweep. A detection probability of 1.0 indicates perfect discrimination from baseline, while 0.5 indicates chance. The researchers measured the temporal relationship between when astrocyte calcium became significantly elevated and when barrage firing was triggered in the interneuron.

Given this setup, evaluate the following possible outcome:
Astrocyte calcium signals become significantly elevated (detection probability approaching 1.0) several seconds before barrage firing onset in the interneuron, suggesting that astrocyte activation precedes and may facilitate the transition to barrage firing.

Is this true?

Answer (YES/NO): YES